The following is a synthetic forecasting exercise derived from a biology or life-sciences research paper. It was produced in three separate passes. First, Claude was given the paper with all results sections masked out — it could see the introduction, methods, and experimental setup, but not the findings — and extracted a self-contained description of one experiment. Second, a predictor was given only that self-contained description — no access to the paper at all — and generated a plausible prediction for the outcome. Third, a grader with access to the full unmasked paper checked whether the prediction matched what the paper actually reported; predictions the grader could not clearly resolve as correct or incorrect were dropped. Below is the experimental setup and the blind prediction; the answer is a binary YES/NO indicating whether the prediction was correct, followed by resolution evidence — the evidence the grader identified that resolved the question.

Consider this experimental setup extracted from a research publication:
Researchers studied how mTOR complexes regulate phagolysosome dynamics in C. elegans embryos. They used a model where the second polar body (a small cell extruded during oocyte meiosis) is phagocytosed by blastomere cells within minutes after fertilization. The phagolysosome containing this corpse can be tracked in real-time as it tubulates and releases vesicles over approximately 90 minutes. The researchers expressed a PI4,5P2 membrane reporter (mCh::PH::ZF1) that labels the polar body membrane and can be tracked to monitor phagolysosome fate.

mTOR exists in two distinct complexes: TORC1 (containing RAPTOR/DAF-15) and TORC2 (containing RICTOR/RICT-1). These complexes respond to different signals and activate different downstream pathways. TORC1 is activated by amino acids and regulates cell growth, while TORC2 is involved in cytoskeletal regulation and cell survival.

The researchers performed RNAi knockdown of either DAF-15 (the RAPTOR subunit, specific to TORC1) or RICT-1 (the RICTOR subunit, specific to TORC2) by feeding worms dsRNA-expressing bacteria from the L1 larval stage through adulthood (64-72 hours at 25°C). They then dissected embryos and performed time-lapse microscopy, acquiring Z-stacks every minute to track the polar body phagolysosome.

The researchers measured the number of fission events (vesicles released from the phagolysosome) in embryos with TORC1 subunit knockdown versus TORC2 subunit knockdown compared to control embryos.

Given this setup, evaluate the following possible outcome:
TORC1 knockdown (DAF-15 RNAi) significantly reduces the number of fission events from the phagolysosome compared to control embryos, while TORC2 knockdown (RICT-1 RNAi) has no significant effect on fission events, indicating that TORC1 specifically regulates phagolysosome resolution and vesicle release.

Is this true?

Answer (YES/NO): YES